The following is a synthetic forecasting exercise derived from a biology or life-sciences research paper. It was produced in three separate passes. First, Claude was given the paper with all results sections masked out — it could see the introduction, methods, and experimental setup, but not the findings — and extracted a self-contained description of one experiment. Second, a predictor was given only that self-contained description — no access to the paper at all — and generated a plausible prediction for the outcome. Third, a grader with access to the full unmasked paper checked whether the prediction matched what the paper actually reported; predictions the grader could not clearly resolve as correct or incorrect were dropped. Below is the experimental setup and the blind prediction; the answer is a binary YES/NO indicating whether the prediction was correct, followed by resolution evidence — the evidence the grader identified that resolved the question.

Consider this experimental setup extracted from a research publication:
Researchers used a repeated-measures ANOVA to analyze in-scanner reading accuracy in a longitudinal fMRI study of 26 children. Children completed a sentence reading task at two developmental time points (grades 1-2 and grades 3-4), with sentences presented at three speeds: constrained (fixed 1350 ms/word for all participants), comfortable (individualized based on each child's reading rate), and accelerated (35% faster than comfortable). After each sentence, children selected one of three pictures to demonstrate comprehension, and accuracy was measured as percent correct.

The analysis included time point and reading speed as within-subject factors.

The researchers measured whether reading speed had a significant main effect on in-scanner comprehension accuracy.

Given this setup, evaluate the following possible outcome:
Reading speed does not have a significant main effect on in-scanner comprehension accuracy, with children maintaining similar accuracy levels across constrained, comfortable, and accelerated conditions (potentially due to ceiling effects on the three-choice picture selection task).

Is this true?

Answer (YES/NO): YES